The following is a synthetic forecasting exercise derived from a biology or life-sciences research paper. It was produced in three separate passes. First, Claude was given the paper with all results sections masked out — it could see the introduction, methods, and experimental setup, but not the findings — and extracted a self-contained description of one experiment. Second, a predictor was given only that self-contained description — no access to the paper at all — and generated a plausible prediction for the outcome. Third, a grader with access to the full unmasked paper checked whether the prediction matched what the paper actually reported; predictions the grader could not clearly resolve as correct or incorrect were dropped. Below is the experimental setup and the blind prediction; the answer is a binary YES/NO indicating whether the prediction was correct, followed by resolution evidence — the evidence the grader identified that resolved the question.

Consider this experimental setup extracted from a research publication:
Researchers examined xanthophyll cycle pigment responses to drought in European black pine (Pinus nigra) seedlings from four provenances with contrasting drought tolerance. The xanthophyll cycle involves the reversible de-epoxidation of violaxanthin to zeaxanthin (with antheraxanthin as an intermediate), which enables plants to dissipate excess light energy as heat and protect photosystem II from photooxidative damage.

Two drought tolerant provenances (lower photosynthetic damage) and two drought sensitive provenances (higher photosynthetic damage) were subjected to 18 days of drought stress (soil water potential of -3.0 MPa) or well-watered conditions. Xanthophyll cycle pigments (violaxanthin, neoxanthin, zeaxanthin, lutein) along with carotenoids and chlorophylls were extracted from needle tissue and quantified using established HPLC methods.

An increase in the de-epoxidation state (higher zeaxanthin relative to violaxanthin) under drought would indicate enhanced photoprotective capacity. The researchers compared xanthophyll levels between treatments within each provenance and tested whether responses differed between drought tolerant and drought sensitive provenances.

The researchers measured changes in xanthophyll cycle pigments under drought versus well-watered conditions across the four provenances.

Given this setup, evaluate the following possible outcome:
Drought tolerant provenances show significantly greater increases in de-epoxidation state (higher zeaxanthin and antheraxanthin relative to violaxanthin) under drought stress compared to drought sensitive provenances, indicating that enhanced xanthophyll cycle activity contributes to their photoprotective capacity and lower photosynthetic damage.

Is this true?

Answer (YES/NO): NO